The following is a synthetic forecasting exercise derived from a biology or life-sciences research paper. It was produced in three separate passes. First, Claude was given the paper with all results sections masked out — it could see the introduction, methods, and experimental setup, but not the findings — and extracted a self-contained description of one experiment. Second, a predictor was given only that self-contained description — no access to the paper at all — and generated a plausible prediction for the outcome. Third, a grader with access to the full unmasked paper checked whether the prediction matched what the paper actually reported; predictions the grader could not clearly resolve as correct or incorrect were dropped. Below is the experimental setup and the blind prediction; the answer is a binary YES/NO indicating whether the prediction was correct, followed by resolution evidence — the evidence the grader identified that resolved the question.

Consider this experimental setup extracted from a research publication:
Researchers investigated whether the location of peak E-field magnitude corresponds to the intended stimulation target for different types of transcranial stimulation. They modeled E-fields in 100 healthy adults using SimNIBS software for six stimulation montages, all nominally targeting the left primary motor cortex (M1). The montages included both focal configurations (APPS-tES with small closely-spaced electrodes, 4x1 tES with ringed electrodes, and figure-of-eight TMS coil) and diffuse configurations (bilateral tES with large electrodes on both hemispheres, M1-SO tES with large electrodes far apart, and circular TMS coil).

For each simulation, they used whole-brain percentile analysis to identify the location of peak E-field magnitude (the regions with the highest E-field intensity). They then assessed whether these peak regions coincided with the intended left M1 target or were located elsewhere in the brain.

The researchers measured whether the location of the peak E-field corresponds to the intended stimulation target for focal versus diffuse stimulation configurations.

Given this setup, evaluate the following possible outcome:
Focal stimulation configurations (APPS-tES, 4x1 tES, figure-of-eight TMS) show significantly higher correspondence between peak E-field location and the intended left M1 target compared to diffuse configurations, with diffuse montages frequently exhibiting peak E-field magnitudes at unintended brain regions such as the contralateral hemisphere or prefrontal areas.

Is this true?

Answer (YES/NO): YES